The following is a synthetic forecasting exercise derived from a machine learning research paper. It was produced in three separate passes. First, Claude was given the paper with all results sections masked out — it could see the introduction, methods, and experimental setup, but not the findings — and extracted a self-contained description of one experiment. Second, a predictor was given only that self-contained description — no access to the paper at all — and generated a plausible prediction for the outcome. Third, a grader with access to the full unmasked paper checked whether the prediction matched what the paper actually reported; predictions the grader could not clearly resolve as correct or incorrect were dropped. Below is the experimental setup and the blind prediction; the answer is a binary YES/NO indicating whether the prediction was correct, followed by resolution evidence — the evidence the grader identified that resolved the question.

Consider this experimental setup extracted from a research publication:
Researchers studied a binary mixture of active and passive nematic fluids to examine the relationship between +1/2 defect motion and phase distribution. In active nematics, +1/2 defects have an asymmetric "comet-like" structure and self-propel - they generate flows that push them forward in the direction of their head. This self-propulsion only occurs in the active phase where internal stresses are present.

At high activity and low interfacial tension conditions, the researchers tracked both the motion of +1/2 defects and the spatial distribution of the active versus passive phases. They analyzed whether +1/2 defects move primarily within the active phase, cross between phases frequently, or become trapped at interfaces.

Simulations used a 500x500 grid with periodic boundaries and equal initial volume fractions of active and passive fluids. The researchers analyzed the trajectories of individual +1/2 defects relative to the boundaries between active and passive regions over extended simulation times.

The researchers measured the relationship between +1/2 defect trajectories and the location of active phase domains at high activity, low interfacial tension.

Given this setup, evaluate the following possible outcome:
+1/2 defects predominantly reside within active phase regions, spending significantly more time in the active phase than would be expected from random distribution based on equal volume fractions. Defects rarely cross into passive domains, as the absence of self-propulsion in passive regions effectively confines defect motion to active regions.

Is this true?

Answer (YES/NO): NO